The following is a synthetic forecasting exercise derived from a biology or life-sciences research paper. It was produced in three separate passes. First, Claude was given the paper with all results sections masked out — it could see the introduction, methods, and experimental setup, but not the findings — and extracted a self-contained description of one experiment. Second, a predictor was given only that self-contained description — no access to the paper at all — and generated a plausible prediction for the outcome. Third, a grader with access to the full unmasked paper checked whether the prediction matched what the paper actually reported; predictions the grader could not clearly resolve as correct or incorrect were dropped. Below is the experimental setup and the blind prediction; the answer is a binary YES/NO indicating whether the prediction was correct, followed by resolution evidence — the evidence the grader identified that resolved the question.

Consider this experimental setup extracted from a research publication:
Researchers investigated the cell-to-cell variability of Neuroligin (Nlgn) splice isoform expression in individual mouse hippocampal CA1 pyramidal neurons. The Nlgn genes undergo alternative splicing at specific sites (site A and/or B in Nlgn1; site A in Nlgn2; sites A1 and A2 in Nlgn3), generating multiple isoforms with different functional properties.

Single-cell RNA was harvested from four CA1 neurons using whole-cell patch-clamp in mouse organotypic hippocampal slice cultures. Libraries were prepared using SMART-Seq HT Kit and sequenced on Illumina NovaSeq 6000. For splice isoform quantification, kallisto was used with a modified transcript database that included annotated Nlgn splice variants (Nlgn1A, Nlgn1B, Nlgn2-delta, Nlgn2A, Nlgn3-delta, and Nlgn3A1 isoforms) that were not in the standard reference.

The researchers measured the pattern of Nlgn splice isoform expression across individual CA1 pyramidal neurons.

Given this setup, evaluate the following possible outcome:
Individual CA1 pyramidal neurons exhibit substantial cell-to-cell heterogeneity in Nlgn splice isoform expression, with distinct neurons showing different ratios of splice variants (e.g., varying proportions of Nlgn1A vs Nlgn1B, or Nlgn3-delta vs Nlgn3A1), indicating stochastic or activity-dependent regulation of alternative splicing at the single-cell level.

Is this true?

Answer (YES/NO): NO